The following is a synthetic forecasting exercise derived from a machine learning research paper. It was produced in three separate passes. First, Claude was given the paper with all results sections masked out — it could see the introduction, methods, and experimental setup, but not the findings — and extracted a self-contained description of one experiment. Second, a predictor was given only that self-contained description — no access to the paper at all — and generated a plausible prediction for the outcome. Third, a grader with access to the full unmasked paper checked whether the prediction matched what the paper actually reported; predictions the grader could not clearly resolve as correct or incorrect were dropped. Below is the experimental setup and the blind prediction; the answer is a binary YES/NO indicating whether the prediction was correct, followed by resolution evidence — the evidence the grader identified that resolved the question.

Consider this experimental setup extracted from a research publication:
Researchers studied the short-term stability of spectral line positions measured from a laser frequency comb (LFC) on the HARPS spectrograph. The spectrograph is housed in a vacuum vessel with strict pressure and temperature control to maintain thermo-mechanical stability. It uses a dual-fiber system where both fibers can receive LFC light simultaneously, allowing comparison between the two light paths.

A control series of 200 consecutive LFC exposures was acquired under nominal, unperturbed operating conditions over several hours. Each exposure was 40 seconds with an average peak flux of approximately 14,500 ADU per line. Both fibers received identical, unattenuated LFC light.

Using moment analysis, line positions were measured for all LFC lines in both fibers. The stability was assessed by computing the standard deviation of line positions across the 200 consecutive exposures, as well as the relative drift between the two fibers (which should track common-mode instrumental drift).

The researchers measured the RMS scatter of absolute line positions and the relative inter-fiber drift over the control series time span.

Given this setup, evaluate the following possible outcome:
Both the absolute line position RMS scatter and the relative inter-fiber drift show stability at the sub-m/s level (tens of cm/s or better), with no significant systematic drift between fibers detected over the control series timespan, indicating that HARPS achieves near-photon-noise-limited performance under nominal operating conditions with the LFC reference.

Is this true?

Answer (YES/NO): YES